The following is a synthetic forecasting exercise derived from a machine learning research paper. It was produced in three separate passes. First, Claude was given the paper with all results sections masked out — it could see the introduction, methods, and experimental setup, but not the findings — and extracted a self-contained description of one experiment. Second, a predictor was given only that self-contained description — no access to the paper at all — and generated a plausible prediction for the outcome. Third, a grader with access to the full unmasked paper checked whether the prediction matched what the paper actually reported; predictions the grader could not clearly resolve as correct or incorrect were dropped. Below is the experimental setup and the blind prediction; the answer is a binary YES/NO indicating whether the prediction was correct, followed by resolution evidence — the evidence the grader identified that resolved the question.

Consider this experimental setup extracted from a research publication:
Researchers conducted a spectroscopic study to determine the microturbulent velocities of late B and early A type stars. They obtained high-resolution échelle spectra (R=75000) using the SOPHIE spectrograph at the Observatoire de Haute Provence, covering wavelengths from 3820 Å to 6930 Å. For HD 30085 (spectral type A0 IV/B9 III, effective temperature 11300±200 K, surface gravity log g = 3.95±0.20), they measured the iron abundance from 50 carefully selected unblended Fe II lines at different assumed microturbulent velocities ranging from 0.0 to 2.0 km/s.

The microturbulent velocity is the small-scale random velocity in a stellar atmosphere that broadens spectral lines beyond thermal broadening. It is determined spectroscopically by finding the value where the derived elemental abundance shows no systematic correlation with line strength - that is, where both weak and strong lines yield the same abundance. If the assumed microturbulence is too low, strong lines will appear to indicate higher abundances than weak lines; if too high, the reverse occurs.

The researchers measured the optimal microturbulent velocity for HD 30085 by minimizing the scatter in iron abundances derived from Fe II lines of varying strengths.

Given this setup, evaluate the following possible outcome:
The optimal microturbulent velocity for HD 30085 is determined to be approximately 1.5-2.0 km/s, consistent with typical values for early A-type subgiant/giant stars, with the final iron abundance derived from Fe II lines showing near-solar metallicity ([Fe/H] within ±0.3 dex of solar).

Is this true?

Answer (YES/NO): NO